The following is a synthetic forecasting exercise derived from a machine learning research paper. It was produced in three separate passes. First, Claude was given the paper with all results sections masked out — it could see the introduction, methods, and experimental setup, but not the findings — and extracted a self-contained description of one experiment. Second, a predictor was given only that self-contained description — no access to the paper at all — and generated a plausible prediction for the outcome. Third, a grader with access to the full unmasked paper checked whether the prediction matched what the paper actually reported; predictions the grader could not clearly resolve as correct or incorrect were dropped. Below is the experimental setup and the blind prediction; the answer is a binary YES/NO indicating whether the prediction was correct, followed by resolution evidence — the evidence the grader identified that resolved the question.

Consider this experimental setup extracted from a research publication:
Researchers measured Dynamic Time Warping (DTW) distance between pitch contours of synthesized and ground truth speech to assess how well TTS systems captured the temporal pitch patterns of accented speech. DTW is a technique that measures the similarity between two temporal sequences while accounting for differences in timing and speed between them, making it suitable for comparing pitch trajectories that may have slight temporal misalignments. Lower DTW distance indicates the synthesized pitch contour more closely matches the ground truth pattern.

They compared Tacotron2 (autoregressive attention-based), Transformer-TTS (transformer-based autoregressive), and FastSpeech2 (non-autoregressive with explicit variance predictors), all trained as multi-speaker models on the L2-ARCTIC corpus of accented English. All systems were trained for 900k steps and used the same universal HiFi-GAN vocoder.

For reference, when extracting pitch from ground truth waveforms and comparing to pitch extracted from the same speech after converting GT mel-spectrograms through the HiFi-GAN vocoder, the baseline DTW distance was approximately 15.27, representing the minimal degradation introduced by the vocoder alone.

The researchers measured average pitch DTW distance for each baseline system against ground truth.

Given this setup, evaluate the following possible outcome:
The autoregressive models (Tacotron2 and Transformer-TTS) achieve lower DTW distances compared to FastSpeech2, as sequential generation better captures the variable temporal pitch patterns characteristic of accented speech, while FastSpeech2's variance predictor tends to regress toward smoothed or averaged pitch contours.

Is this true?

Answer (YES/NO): NO